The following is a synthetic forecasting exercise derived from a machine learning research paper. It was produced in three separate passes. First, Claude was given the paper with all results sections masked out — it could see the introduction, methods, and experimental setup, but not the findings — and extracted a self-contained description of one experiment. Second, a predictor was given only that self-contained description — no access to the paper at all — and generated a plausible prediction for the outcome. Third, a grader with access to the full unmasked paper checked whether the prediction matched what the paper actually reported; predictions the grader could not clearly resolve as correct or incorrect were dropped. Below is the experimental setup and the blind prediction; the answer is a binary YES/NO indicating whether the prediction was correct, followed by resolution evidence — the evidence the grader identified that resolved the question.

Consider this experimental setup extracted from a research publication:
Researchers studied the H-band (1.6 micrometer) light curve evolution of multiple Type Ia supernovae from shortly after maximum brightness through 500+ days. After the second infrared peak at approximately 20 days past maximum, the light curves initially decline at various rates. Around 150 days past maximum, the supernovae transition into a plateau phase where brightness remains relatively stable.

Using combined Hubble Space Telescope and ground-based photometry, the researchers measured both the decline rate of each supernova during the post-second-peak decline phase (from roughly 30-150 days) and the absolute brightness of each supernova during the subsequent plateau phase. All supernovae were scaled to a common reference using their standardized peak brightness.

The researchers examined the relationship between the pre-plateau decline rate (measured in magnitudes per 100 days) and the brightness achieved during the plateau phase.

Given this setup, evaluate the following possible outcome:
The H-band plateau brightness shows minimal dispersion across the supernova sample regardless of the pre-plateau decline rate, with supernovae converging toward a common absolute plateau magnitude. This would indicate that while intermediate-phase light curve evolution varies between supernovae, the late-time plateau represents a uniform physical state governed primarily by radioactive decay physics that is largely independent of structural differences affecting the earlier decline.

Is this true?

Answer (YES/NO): NO